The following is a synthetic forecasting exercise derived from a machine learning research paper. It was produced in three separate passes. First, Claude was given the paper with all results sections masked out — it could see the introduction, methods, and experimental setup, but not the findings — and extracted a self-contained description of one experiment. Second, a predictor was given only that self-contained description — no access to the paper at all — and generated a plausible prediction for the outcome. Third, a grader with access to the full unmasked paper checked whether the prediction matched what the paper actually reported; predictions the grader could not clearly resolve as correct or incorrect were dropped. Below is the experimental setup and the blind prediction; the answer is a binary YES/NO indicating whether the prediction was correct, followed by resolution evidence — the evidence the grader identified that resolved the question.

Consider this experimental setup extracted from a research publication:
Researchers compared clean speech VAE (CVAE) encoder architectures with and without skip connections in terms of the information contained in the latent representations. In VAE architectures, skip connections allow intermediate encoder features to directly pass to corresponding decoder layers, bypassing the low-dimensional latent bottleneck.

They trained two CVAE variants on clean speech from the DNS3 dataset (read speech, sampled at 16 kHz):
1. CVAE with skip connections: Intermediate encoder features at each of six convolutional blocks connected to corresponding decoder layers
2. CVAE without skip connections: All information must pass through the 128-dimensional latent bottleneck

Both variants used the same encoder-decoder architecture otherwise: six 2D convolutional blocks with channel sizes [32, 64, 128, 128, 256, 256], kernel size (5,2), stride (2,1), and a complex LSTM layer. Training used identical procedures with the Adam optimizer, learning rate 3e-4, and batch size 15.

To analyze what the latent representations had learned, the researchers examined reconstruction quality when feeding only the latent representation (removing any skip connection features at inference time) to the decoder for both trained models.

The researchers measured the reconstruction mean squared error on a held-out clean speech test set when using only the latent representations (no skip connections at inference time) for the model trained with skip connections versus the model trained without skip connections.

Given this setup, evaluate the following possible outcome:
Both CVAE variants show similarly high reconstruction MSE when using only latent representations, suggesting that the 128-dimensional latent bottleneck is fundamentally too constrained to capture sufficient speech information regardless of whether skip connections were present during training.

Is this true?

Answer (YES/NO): NO